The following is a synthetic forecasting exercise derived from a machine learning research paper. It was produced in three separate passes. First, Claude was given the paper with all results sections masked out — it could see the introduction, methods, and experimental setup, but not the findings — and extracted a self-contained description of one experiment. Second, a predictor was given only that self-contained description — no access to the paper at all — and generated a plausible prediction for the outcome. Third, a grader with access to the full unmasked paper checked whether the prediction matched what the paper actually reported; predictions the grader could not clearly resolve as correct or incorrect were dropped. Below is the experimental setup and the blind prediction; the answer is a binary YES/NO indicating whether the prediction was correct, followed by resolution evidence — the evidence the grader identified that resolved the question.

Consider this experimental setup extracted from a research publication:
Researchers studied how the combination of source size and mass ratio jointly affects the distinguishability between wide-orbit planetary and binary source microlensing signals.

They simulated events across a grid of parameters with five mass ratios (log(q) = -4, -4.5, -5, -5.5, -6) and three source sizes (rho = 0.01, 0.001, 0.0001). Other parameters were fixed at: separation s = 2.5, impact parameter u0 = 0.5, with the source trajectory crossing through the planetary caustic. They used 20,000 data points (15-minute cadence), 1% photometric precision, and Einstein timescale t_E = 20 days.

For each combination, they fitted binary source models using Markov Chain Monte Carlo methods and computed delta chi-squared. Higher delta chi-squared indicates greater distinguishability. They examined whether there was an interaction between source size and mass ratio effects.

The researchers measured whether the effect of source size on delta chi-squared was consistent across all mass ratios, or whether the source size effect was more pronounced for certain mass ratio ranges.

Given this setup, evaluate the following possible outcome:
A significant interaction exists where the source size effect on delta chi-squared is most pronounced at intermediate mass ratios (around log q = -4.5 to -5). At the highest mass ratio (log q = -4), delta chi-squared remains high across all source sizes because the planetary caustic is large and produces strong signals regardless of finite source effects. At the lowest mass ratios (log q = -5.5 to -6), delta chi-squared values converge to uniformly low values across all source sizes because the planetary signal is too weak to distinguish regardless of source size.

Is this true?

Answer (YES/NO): NO